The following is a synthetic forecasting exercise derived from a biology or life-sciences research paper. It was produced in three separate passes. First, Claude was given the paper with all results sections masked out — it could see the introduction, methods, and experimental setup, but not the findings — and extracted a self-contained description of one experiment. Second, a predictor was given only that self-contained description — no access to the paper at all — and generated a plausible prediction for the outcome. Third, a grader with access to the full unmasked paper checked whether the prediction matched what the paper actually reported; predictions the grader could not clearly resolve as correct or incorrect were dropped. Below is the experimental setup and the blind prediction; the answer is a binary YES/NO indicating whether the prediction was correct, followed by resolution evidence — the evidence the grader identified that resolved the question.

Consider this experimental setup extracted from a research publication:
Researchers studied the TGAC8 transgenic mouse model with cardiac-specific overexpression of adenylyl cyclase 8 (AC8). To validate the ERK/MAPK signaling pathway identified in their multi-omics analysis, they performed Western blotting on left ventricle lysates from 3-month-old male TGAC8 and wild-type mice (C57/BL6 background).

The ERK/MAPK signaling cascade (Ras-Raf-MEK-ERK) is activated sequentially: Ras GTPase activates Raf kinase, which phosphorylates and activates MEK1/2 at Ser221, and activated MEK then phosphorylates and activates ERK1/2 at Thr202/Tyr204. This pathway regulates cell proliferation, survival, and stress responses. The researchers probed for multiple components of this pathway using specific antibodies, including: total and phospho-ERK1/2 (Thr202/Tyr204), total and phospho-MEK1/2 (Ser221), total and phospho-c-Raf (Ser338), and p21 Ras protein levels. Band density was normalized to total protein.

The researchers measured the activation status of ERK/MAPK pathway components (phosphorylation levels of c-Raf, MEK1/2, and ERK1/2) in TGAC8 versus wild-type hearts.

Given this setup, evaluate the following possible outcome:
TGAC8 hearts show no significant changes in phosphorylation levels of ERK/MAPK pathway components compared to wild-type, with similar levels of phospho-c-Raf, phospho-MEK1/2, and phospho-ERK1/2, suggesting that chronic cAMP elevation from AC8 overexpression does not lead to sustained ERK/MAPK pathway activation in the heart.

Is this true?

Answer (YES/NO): NO